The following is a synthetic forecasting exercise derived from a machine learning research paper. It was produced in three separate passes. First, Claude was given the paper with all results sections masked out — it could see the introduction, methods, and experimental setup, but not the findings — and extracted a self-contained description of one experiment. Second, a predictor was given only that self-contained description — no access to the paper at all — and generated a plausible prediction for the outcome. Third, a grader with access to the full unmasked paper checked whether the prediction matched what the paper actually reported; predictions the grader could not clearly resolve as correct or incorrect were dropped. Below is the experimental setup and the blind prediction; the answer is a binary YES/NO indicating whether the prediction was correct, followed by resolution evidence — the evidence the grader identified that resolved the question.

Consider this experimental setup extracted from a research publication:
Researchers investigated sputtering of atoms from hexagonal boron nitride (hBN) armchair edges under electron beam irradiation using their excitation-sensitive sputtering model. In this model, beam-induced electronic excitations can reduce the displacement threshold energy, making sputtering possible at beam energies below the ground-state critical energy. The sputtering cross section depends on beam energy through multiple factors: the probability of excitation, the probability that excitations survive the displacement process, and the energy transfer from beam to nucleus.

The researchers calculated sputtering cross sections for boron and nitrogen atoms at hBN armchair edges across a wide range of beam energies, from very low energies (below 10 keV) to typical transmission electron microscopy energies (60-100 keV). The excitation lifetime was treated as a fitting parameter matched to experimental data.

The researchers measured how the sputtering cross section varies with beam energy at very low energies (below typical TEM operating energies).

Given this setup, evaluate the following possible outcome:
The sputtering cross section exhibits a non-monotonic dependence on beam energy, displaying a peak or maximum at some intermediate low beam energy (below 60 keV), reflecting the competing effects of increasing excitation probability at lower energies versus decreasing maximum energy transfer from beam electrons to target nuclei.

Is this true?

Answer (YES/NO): YES